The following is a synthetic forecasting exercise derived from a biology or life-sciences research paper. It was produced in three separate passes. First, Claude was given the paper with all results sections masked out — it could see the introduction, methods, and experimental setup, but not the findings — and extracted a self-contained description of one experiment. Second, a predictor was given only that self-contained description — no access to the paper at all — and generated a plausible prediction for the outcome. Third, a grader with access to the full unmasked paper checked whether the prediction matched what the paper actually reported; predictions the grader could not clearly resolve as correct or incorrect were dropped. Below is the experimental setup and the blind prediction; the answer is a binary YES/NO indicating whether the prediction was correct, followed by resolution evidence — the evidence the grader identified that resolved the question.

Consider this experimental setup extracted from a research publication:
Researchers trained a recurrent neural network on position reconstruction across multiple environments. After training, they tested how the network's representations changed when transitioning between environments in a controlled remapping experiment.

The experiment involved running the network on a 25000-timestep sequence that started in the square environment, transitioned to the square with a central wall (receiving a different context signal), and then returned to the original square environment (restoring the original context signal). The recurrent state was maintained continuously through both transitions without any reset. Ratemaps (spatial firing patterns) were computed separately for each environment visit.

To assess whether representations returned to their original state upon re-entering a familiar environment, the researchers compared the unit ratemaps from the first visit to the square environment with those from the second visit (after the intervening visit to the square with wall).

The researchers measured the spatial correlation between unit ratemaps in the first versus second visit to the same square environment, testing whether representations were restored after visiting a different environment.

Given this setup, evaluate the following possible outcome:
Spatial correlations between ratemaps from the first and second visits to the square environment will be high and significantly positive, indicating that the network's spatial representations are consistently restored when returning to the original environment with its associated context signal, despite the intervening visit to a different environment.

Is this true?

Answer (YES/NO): YES